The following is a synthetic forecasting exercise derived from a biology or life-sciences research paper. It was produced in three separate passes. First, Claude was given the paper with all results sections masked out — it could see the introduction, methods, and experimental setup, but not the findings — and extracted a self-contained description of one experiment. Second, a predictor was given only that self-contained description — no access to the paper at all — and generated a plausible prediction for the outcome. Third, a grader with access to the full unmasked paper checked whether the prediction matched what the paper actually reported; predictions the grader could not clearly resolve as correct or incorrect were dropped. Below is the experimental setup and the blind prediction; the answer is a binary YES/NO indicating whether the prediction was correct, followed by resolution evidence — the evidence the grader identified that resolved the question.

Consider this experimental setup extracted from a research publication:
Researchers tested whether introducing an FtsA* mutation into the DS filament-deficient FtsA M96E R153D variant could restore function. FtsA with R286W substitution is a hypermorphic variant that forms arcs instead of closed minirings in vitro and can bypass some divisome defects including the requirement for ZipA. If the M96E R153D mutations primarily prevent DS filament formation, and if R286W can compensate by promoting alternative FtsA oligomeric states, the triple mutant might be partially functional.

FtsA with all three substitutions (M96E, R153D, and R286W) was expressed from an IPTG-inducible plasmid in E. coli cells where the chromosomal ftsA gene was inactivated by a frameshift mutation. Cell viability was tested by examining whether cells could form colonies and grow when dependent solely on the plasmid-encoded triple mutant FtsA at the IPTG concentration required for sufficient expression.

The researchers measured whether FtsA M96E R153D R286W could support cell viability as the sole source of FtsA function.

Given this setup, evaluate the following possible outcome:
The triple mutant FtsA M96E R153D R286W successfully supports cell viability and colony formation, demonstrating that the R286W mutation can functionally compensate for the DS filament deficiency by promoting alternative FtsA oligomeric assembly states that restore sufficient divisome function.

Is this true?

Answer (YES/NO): NO